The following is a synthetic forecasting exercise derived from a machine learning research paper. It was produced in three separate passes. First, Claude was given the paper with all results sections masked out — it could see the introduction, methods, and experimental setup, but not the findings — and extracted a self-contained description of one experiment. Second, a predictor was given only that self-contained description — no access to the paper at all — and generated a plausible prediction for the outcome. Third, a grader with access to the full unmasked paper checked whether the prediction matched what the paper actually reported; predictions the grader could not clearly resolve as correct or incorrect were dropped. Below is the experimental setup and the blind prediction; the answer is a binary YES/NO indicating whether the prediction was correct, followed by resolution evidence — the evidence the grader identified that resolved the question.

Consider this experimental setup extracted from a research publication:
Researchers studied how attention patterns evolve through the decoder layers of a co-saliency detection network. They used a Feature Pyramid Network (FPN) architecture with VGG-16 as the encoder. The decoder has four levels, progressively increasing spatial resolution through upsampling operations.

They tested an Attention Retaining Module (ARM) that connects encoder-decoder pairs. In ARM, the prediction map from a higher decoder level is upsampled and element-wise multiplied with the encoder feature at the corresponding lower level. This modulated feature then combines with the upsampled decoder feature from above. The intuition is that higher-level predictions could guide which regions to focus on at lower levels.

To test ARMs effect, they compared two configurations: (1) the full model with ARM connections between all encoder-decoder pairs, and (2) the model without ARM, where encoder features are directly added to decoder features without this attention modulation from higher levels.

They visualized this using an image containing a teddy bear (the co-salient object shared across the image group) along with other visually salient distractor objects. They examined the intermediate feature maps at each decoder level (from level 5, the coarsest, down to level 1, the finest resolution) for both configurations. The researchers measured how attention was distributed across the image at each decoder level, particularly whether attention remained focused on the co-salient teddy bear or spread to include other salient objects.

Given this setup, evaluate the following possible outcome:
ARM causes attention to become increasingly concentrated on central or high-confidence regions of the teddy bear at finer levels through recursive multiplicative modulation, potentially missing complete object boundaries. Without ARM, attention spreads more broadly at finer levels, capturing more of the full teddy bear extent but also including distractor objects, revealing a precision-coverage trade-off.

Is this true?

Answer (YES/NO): NO